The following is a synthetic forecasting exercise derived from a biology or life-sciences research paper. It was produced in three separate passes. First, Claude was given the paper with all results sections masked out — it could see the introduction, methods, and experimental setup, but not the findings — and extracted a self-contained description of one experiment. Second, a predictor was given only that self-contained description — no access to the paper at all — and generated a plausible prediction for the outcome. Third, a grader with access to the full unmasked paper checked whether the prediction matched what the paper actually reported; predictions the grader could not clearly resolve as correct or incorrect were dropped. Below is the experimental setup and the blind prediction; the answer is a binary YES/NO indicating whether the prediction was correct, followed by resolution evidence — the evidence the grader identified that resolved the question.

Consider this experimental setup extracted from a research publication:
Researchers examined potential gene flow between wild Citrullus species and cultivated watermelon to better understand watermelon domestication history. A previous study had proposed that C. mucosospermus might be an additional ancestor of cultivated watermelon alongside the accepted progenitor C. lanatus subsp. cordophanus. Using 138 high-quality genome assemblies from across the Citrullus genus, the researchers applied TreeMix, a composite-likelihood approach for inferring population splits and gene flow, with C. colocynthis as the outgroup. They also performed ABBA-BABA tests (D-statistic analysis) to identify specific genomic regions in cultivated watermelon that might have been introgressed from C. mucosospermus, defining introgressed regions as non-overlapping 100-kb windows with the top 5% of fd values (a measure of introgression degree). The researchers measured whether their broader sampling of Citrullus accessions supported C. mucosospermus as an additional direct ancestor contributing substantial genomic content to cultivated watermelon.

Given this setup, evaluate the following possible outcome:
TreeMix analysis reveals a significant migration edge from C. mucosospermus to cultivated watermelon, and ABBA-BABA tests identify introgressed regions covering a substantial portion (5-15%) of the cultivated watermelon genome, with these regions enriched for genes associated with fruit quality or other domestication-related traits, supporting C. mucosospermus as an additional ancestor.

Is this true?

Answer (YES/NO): NO